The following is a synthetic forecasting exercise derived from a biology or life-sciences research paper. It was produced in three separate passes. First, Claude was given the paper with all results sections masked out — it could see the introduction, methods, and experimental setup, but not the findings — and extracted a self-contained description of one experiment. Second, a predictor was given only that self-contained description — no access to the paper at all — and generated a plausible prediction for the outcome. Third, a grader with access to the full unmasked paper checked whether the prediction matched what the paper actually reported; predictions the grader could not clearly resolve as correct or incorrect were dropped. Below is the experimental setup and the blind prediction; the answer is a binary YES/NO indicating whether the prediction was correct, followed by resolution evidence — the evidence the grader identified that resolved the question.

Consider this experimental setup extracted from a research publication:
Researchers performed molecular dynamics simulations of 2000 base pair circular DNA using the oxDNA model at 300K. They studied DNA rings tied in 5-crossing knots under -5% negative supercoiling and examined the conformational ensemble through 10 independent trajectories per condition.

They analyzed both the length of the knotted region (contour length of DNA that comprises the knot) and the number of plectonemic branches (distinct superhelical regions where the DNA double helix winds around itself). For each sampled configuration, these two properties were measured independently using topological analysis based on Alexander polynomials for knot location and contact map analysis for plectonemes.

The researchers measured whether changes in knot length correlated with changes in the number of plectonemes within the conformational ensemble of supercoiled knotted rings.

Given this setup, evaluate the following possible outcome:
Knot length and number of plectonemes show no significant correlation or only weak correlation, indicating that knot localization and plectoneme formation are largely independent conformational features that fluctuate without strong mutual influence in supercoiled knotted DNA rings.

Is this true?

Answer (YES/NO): NO